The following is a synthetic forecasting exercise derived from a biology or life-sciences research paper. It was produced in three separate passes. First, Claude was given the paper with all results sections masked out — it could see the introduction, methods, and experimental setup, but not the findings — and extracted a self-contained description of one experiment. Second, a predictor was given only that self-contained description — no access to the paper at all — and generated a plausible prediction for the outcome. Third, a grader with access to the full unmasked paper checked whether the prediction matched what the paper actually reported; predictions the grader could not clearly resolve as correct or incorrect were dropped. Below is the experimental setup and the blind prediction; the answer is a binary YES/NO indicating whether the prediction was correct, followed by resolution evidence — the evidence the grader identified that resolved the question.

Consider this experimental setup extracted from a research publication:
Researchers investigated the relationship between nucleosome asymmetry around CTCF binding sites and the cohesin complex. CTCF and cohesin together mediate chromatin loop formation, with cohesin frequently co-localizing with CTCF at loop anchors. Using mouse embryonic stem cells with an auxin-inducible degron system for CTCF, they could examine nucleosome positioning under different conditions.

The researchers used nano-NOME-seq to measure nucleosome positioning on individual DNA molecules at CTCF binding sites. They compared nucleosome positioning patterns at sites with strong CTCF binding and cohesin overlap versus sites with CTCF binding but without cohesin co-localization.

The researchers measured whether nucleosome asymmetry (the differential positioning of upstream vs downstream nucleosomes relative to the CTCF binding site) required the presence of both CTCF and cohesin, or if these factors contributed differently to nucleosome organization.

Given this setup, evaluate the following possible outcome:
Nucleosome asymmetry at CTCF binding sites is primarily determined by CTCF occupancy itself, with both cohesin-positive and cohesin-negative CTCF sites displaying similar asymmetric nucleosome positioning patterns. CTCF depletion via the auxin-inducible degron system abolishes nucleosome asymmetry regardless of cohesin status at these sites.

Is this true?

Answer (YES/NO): YES